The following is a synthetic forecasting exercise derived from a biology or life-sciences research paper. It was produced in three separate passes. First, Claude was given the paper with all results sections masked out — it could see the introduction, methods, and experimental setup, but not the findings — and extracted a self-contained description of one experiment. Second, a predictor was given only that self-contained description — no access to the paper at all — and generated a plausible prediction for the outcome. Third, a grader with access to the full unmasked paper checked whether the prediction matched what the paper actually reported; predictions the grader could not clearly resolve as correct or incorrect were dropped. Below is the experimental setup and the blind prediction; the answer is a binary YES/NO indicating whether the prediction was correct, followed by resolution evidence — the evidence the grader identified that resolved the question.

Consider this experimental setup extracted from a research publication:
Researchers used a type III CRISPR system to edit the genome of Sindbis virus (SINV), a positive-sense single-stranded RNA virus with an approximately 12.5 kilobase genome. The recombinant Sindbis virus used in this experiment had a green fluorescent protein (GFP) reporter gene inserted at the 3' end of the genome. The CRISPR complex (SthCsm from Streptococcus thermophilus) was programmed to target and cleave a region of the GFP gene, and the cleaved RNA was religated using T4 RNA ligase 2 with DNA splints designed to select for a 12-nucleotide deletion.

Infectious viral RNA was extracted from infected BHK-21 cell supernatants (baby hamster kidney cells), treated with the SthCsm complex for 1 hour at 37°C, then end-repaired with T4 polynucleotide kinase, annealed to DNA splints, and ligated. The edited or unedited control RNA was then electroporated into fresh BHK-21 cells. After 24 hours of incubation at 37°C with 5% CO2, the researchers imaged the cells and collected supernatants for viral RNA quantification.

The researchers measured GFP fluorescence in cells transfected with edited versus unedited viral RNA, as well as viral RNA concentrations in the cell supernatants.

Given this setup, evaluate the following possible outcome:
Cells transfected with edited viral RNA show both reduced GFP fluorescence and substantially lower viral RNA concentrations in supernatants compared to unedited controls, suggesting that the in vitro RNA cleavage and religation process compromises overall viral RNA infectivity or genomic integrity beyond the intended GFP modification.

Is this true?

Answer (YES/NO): NO